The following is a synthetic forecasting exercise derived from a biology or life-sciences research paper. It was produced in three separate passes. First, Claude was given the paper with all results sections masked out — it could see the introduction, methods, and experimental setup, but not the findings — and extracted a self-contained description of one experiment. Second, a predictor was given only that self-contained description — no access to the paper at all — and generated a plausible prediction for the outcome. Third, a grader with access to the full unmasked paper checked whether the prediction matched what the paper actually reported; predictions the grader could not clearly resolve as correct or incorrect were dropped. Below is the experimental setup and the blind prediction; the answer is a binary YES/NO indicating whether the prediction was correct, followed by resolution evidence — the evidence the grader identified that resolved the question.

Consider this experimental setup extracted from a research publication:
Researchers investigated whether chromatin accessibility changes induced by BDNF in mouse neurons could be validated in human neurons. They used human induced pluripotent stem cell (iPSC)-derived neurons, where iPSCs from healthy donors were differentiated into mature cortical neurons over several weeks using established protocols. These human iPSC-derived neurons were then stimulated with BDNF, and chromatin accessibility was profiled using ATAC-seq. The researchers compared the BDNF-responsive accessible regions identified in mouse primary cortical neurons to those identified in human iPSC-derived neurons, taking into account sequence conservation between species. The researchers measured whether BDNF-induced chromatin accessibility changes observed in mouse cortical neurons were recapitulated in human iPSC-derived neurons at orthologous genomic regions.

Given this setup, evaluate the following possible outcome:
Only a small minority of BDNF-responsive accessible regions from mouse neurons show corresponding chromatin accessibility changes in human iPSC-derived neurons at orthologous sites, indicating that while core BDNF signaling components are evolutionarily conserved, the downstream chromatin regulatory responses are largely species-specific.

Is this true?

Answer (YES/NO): NO